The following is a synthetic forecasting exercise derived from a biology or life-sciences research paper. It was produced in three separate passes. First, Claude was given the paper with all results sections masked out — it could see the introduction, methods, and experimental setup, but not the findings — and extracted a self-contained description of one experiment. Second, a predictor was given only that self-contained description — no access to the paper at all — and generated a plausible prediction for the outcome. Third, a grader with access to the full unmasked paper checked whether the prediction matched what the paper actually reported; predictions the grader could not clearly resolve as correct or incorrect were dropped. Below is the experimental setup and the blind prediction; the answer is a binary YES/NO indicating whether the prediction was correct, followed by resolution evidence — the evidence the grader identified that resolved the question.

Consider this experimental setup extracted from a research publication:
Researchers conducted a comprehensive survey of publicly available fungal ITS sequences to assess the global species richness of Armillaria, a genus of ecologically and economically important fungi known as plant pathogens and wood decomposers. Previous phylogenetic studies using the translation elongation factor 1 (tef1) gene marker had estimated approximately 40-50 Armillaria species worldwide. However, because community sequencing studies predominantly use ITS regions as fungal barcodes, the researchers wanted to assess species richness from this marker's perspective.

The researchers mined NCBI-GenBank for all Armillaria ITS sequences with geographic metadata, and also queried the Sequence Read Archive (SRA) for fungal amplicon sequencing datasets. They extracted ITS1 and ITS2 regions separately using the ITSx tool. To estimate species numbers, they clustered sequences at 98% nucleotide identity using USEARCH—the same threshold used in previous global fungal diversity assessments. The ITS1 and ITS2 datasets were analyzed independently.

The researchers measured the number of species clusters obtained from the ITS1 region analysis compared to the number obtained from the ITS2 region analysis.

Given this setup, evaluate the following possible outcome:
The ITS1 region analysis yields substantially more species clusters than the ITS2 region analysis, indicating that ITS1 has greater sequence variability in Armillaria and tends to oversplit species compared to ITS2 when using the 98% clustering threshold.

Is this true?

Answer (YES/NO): NO